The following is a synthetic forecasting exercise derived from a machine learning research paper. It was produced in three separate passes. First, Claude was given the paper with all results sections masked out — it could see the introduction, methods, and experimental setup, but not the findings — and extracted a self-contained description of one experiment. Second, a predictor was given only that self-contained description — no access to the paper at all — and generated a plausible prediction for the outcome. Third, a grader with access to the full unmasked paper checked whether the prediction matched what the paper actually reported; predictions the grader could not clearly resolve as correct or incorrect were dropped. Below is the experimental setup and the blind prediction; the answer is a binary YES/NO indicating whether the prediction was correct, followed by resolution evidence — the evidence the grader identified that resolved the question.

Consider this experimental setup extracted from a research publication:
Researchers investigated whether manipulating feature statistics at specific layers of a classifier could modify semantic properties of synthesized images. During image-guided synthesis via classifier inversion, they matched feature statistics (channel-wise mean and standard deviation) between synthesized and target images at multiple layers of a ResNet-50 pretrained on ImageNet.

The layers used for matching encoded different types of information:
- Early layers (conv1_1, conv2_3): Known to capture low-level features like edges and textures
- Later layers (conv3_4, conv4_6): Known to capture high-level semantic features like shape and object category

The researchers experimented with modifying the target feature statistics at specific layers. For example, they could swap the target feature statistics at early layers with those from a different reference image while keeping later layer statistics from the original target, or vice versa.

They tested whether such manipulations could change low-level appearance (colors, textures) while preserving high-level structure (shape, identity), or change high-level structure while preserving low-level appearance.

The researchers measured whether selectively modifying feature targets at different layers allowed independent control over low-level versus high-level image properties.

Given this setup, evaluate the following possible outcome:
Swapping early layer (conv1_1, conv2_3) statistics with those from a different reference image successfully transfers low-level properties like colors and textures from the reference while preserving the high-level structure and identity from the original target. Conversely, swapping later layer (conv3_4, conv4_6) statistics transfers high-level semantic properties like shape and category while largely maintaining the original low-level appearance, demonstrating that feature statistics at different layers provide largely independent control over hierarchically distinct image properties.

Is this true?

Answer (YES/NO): NO